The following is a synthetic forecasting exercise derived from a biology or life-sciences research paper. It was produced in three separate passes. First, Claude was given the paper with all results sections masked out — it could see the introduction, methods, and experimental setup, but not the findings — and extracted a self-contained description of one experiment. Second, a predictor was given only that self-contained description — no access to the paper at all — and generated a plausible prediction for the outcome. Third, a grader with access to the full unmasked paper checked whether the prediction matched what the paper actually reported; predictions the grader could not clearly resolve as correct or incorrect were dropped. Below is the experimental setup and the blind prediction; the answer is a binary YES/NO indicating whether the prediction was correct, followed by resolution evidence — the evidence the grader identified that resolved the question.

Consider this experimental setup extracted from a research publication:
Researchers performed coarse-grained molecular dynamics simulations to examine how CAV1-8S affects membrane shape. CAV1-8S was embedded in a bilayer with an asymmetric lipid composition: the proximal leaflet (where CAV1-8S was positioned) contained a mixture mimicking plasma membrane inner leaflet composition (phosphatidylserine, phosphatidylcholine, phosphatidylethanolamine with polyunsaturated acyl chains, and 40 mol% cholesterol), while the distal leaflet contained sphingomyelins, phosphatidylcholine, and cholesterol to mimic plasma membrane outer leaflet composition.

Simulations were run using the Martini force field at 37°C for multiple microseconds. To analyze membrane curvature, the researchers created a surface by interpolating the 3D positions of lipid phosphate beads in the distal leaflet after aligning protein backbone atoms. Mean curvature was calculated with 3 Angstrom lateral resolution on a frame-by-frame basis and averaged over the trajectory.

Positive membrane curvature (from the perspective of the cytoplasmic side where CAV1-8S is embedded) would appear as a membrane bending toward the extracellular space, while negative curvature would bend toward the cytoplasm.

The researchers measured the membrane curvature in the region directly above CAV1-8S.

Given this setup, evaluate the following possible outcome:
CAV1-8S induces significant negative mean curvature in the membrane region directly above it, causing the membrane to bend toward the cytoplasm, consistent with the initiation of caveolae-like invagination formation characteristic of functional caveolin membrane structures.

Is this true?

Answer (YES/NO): NO